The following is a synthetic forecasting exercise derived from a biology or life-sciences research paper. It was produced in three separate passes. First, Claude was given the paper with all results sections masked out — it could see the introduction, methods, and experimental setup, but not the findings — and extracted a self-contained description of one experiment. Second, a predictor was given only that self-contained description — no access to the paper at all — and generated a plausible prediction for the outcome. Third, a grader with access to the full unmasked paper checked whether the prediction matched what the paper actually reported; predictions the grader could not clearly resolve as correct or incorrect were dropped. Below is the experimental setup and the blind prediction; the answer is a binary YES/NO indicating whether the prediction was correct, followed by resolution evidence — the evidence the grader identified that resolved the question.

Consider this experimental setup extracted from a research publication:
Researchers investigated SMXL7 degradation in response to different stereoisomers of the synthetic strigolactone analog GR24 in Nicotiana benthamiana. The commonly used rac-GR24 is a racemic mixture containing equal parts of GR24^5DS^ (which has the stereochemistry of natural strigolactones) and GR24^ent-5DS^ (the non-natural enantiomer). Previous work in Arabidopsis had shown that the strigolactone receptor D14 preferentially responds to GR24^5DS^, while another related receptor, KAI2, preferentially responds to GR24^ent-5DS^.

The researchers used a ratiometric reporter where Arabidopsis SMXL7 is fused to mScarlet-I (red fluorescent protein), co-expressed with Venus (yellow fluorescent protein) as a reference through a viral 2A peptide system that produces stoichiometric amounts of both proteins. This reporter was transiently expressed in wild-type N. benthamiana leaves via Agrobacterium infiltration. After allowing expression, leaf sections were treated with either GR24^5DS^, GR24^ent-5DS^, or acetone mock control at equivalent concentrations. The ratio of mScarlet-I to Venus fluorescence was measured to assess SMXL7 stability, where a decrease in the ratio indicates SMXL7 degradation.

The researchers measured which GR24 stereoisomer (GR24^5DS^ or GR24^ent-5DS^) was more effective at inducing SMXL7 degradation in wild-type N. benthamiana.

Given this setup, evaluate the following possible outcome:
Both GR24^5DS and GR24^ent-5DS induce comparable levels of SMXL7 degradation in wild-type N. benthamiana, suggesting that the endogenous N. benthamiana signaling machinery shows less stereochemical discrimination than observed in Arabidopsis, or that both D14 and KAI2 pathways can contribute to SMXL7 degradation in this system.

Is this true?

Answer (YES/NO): NO